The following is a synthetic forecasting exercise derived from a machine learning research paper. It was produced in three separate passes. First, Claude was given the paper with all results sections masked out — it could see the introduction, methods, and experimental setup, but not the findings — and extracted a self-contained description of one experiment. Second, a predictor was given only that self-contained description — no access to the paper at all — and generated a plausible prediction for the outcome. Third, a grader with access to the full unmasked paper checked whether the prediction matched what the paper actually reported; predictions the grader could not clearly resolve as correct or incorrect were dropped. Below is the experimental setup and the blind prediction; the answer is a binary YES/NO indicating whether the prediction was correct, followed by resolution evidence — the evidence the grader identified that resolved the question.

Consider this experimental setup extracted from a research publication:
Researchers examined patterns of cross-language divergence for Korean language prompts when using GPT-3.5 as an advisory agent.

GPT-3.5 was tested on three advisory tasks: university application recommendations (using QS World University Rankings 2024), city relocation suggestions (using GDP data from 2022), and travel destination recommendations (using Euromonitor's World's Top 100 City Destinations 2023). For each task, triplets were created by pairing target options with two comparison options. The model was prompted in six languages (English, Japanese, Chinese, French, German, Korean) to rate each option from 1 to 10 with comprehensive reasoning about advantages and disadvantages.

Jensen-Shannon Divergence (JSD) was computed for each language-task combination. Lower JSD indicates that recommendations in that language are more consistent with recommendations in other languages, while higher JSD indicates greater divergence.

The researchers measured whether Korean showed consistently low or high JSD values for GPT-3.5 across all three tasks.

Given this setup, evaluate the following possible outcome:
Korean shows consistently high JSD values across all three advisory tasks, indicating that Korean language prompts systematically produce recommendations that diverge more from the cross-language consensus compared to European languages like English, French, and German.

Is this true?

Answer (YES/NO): NO